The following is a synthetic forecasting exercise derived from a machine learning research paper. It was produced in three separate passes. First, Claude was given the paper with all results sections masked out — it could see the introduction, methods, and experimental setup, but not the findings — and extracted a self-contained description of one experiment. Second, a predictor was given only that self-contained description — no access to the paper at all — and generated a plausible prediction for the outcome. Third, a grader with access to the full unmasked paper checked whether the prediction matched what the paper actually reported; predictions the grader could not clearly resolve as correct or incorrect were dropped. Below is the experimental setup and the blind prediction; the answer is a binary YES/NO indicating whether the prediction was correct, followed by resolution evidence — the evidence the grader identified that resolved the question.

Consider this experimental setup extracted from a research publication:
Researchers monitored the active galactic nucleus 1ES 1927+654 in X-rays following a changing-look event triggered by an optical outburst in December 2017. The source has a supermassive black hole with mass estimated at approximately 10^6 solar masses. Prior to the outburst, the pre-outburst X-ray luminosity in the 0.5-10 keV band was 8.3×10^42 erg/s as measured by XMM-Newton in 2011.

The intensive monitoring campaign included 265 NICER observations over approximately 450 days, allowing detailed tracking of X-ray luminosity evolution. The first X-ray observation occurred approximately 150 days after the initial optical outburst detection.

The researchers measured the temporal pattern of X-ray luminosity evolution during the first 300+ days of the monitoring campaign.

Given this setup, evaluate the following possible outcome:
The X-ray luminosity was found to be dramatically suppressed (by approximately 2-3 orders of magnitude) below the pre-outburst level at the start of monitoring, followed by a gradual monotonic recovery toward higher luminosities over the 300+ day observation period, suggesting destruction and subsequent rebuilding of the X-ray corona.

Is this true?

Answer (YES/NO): NO